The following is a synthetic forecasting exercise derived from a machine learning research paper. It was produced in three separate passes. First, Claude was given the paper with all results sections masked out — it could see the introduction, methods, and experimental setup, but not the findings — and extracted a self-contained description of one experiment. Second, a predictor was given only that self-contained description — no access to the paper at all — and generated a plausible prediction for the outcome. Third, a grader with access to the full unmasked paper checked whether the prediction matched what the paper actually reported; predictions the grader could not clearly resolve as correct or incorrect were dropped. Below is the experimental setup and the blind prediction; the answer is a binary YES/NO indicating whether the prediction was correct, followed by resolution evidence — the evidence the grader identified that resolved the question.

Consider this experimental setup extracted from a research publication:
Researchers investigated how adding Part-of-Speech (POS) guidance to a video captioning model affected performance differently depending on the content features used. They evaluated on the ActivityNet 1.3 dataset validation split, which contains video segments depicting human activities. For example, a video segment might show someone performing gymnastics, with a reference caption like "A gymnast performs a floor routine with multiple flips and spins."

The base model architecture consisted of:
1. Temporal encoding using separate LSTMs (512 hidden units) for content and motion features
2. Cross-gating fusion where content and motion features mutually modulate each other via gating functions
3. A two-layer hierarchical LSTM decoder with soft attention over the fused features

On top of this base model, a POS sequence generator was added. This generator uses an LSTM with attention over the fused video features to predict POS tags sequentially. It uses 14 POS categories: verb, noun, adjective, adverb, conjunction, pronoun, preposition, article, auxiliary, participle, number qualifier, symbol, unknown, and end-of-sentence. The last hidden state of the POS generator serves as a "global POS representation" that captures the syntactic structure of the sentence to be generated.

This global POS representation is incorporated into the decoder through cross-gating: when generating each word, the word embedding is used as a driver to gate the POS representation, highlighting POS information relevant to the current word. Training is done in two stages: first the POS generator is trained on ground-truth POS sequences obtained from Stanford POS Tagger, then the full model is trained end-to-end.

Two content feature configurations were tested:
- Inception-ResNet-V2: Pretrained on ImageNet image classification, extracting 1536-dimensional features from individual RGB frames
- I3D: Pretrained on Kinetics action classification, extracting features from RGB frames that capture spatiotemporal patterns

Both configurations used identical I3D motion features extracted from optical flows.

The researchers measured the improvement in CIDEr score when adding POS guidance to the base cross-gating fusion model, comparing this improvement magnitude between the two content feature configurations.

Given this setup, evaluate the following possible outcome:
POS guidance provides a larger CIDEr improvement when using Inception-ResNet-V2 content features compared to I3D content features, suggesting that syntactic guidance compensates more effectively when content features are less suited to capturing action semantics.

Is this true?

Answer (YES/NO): NO